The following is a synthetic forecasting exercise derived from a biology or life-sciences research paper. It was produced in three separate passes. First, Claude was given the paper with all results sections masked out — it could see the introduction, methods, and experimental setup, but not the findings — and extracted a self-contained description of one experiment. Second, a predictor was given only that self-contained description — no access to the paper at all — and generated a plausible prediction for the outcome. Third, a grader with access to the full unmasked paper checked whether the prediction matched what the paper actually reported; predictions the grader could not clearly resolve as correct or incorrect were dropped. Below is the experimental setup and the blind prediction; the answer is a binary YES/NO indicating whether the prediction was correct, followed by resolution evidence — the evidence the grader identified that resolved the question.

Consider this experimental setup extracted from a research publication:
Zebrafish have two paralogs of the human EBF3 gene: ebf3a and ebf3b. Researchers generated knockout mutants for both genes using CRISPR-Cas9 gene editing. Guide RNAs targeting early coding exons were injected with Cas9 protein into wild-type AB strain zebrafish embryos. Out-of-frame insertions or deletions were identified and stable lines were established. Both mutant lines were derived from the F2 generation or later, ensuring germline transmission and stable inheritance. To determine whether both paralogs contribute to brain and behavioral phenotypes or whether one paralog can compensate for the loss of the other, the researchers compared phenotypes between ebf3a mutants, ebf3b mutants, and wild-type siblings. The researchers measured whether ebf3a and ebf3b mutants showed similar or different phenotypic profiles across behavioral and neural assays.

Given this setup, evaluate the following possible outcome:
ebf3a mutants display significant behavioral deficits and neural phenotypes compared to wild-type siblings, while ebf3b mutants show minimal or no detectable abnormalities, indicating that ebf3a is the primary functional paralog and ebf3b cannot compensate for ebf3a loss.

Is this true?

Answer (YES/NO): YES